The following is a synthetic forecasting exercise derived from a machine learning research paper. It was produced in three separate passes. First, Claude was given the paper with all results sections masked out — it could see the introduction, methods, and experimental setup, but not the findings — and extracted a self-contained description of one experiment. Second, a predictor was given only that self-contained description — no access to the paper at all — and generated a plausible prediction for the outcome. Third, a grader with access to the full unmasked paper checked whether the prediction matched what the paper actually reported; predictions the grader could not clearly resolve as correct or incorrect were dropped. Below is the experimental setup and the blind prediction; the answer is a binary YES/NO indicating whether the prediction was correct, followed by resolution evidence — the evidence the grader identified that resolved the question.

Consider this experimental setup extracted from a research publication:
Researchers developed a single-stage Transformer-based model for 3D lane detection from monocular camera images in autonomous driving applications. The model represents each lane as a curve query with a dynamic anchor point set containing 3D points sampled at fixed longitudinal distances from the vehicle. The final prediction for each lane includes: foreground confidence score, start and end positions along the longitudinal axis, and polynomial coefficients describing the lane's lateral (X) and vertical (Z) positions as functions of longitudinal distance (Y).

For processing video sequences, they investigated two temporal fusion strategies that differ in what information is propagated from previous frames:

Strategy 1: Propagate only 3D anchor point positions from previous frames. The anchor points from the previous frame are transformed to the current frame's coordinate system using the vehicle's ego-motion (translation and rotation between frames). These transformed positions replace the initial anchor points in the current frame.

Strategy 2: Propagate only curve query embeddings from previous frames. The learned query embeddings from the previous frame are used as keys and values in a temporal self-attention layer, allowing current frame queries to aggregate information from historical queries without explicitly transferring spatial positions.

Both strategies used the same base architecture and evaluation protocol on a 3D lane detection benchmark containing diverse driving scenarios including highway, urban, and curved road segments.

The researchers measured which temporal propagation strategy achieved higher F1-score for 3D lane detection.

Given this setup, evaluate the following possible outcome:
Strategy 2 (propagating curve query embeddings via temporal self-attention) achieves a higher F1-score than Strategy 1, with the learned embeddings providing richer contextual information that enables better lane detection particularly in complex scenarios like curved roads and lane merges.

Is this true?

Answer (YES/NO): YES